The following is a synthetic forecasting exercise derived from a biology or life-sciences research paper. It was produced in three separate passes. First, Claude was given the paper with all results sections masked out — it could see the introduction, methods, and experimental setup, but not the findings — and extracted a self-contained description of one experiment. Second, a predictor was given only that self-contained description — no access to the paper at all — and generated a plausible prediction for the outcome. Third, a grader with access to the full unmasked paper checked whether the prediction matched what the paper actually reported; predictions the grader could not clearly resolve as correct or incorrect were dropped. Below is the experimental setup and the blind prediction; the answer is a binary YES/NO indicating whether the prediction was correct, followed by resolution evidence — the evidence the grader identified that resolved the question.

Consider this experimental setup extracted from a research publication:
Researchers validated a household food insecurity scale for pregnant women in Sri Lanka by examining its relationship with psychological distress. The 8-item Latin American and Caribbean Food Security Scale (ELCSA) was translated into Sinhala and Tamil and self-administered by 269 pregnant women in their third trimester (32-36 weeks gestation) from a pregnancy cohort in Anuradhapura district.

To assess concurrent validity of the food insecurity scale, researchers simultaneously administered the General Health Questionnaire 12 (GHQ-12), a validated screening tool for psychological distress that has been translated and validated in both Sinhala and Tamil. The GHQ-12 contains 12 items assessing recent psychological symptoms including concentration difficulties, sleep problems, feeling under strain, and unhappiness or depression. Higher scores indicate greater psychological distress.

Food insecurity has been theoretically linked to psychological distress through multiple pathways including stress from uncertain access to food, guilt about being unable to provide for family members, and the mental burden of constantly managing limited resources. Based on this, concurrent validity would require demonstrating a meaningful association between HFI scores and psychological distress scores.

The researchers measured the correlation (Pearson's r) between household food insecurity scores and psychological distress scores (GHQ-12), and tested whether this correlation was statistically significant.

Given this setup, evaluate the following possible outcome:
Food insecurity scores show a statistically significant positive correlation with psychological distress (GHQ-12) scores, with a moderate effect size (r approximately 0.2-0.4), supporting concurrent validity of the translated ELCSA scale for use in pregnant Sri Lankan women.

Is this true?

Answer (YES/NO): NO